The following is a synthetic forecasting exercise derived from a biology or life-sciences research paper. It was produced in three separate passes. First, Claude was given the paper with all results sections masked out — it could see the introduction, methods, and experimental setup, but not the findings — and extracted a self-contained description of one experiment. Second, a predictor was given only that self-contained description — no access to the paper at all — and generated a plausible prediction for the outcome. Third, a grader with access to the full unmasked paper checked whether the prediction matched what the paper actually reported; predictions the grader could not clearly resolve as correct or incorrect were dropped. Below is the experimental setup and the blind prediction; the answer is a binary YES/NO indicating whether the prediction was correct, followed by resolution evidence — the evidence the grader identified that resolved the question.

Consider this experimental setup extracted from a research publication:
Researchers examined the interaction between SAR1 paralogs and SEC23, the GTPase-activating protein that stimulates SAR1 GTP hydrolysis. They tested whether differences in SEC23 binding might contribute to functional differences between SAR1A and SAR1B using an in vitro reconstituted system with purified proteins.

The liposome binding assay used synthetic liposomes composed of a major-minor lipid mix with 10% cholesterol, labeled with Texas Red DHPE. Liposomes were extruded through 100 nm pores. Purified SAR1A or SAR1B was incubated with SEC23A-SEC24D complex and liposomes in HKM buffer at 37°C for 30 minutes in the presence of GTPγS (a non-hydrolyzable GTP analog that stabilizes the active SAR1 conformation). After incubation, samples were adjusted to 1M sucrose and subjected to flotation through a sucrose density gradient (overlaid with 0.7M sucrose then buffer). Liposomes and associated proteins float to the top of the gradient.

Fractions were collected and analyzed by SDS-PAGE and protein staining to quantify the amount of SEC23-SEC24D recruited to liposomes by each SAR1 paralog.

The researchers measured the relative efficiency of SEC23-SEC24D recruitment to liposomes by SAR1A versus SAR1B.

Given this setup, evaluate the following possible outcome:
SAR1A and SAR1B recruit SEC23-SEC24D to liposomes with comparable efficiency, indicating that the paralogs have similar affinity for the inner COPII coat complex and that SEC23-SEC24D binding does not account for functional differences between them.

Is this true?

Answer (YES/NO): NO